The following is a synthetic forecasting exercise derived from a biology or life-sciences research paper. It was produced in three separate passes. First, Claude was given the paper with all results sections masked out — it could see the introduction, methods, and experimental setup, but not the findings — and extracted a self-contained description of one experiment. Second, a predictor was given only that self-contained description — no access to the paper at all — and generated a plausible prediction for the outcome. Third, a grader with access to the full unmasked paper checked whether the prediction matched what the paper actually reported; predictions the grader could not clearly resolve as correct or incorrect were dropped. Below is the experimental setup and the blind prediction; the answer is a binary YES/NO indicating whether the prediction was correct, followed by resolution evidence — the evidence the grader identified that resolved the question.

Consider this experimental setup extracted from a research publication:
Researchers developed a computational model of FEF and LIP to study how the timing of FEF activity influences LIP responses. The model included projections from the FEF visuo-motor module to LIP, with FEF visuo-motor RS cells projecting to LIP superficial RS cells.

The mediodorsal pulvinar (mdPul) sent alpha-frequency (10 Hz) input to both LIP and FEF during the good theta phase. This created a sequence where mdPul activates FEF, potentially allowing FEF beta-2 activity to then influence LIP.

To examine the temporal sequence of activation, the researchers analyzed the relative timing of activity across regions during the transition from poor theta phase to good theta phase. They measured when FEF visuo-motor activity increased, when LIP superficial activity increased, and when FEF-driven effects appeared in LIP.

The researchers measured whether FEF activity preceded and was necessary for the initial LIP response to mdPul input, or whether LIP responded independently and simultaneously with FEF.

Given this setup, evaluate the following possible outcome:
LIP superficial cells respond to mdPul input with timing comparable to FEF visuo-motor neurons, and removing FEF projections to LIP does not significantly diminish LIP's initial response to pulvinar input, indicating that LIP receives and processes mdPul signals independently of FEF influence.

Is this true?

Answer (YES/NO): NO